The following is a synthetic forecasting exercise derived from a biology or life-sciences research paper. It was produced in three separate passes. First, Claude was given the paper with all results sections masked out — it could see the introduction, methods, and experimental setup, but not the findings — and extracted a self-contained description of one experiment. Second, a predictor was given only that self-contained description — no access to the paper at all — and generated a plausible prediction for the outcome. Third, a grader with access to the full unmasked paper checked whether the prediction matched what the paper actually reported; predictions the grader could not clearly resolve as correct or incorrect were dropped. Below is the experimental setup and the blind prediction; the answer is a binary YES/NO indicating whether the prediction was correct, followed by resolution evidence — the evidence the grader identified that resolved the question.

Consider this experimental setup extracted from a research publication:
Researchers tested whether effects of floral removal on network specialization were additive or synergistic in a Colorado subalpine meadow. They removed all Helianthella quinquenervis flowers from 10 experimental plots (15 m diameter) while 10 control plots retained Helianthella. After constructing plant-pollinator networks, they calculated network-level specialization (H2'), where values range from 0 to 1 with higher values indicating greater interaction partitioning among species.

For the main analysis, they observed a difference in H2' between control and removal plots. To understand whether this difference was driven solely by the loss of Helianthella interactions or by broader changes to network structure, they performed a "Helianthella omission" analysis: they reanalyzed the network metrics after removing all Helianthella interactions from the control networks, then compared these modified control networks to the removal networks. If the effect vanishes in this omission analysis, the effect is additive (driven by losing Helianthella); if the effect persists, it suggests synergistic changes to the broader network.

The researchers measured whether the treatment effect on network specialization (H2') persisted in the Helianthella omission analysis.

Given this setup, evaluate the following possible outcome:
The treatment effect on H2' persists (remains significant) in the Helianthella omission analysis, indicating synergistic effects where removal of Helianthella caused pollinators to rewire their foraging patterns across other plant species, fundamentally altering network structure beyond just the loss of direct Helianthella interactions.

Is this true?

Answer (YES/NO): NO